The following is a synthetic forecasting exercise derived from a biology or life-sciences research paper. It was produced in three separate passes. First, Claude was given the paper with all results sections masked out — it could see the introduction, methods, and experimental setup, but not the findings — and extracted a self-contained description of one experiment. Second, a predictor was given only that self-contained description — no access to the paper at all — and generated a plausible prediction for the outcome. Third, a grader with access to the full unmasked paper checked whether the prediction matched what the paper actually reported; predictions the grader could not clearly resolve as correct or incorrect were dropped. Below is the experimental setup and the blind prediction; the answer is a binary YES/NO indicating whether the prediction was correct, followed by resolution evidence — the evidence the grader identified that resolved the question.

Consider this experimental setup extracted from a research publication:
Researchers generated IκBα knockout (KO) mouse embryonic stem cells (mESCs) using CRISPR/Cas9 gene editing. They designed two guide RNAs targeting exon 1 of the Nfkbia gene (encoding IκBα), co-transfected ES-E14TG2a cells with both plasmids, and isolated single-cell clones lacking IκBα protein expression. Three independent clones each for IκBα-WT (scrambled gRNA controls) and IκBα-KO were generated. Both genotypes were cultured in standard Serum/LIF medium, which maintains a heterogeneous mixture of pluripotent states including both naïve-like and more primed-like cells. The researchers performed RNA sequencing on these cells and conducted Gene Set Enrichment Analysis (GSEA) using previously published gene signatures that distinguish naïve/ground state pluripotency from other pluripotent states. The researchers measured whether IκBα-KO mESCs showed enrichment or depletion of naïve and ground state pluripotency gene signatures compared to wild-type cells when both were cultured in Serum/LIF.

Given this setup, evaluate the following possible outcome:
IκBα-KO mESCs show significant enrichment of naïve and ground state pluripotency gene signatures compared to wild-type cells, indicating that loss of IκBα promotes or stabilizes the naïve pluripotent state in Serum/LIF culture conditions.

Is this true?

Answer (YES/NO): NO